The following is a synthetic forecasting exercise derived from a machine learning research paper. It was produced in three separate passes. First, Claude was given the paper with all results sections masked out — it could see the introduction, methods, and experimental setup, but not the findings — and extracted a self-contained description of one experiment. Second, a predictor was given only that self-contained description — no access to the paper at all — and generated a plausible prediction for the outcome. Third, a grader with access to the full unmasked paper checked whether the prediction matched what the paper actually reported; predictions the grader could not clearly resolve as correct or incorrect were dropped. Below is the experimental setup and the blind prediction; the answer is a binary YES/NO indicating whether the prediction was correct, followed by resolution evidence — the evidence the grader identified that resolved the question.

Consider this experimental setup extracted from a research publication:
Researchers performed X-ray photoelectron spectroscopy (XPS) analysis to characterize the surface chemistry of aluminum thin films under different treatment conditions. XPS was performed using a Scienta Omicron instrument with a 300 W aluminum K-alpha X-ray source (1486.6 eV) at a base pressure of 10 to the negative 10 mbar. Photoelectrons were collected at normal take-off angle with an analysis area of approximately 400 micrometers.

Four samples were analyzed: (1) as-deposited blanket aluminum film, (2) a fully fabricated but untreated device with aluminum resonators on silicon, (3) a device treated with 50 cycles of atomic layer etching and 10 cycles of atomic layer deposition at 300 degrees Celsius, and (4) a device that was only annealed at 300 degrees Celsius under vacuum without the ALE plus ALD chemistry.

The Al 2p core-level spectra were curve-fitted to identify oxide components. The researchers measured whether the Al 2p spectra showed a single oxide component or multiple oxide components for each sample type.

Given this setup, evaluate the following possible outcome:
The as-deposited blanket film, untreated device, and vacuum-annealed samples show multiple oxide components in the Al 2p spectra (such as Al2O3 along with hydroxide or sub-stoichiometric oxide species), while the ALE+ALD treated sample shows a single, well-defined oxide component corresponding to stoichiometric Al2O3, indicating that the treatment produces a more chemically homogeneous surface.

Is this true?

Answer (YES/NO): NO